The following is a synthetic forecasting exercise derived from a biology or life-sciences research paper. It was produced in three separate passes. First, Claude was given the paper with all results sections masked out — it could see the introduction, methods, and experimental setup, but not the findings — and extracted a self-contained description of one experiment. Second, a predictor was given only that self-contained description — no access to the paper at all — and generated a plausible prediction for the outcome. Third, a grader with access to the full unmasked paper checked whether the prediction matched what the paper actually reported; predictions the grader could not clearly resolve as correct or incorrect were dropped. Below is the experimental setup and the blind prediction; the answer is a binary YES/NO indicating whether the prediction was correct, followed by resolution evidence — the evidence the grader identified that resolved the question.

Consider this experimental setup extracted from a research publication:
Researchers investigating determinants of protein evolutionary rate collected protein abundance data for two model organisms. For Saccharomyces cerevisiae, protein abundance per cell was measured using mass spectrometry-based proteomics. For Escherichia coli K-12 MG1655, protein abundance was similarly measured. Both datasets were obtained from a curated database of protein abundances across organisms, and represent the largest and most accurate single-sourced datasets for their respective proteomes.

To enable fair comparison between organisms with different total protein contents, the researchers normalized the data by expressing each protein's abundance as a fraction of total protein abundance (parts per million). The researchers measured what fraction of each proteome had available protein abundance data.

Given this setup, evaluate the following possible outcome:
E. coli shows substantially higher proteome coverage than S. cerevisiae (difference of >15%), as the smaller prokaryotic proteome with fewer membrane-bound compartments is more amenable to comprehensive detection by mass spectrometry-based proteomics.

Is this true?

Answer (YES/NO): YES